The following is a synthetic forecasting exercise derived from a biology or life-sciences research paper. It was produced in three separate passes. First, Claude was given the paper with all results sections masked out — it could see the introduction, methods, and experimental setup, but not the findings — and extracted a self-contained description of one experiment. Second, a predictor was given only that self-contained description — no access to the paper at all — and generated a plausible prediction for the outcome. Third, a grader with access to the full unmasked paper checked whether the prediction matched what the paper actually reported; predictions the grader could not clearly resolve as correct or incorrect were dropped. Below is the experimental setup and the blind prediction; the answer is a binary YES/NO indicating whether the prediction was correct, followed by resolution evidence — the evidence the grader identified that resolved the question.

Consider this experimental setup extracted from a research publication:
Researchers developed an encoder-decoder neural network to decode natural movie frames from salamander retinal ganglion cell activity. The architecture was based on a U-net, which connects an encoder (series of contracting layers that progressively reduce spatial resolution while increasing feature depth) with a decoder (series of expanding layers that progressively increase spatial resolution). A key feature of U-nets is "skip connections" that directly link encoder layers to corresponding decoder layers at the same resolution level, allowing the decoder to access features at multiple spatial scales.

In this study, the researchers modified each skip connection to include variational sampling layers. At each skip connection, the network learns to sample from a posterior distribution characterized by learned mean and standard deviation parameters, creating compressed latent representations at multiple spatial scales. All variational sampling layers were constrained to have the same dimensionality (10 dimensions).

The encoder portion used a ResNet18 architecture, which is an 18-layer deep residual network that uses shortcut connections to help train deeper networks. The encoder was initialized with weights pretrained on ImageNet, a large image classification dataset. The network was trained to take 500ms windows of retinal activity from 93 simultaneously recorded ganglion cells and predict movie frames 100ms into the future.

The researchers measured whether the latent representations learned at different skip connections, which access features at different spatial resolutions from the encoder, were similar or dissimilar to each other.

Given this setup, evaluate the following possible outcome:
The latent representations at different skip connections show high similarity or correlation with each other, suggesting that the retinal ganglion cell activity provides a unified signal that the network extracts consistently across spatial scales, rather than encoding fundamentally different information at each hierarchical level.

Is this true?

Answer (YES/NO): YES